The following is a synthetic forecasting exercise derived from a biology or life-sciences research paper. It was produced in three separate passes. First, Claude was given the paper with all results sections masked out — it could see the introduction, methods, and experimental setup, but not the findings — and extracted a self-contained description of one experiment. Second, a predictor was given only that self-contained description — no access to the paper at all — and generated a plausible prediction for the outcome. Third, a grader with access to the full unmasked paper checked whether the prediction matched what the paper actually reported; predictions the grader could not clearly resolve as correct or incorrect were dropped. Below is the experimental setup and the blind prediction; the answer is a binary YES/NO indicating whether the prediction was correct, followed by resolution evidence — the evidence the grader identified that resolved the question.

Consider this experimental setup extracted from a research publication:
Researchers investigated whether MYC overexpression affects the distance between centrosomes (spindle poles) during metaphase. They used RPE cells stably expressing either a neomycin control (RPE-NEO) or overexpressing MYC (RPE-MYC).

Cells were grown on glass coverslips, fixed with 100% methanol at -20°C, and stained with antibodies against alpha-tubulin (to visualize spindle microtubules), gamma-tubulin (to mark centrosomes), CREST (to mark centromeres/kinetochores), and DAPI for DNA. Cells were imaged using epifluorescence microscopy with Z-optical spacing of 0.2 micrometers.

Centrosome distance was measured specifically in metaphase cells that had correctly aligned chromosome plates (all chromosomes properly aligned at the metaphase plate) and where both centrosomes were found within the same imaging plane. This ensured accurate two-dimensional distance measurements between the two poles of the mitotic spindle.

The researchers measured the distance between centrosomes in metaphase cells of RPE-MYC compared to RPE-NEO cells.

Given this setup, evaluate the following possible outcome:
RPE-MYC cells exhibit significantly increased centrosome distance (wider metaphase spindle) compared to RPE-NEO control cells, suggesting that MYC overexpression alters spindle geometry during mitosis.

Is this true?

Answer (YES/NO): NO